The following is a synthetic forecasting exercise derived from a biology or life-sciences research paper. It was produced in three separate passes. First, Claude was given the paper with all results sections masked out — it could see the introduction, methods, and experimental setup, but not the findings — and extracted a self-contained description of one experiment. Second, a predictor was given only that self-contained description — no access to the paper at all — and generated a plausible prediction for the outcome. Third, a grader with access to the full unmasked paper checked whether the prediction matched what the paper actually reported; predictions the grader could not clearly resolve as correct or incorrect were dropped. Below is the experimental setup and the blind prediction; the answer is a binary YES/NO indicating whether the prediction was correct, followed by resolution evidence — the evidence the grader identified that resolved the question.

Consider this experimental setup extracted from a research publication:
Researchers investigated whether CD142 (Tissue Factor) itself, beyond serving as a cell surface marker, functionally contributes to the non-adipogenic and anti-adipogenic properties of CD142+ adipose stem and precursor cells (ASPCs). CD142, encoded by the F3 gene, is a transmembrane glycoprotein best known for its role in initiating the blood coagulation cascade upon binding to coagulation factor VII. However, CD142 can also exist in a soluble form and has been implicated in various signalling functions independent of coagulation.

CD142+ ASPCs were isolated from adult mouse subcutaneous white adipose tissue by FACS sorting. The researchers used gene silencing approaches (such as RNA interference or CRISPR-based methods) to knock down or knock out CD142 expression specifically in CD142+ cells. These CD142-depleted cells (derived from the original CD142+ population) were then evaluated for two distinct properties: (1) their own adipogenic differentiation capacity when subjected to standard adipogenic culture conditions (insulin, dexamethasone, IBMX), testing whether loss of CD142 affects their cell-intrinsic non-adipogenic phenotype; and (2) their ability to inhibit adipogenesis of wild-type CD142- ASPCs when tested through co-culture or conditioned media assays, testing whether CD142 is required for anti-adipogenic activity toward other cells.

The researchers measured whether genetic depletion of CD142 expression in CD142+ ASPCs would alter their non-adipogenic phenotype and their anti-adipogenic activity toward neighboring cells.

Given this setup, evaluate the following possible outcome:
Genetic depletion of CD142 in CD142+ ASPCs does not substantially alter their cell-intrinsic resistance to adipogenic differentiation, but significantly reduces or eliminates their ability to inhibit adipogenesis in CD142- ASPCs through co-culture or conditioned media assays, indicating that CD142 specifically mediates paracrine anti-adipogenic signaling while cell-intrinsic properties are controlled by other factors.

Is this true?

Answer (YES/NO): YES